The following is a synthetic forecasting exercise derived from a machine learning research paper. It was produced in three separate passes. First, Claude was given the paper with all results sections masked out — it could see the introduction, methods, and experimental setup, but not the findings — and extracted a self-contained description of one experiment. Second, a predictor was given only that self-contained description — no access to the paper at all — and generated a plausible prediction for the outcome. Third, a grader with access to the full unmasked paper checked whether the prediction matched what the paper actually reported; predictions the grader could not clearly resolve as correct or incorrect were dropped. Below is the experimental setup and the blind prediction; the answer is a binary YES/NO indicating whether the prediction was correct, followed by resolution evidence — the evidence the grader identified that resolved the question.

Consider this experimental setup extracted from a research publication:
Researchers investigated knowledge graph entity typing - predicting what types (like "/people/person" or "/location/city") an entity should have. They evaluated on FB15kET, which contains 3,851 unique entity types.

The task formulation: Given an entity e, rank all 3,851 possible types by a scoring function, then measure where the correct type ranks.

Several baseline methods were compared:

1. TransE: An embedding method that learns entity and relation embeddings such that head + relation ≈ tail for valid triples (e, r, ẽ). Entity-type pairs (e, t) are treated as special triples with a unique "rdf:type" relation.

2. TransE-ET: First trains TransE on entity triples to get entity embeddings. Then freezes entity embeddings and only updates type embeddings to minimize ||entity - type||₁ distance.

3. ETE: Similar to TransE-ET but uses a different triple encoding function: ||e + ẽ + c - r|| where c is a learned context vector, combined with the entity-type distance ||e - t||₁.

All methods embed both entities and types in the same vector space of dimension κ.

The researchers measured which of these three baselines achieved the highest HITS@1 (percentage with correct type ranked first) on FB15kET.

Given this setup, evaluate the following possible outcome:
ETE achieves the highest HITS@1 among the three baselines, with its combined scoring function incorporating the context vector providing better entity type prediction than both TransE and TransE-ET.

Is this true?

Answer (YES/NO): YES